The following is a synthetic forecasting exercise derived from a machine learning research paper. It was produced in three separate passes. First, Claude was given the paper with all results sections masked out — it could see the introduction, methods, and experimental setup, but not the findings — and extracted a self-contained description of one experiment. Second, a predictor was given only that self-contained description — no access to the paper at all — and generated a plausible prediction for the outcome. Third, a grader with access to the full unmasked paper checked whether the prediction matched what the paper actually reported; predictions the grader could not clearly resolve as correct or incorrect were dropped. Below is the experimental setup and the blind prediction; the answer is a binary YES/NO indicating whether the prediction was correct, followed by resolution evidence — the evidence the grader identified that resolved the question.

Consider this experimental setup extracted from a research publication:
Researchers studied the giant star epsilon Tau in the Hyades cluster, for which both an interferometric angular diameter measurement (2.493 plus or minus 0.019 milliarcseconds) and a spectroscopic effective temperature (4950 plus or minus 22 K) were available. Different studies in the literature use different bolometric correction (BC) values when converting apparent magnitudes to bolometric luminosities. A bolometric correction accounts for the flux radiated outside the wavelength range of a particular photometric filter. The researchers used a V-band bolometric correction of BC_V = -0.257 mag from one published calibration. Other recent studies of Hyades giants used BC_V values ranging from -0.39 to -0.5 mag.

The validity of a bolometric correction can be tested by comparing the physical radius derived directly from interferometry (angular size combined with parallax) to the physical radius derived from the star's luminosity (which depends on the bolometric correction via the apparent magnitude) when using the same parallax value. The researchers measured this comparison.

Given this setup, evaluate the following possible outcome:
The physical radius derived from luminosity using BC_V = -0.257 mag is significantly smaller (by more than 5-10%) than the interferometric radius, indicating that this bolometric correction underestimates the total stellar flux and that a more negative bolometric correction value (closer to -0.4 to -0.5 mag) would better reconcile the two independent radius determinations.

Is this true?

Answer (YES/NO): NO